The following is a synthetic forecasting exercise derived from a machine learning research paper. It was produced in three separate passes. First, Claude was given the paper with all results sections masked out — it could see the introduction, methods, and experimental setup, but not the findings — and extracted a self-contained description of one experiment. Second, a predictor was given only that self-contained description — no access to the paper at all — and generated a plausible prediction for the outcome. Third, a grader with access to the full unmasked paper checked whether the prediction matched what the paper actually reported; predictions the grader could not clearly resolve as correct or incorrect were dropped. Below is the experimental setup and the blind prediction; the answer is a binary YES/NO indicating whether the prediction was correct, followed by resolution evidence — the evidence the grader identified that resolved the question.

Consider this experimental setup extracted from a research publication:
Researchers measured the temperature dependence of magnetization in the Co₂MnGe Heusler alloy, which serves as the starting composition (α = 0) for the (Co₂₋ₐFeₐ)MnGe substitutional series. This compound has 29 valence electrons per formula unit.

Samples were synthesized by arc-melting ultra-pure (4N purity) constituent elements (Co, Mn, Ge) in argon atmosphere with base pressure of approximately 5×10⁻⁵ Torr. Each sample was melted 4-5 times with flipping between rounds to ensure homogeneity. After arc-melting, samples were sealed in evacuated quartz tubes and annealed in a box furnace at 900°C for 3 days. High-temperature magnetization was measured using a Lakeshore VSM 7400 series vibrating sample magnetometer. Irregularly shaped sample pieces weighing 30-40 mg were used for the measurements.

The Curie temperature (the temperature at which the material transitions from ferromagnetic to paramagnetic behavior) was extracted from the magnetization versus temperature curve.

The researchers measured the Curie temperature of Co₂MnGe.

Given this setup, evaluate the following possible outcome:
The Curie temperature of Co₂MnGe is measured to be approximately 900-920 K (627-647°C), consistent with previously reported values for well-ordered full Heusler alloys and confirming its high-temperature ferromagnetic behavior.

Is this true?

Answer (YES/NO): YES